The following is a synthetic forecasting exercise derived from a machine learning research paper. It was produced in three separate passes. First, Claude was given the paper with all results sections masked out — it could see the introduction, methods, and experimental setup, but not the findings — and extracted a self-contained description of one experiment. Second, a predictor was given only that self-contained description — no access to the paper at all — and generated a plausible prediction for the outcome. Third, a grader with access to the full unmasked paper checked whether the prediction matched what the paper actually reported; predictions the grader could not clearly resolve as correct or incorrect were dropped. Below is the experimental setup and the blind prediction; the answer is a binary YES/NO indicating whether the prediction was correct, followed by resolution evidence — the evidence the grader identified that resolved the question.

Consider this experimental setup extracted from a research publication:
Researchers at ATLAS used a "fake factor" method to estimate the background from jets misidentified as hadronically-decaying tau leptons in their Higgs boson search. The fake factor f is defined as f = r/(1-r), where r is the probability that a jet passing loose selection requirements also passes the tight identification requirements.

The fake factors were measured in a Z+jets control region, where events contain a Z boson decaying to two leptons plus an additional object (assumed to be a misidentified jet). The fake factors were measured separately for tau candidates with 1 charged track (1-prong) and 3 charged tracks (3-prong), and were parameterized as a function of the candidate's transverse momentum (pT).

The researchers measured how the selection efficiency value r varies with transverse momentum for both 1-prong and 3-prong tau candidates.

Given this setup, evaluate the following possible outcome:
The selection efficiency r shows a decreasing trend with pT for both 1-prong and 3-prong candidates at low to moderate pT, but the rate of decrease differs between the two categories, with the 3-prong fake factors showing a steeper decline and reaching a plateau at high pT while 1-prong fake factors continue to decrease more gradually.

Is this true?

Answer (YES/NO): NO